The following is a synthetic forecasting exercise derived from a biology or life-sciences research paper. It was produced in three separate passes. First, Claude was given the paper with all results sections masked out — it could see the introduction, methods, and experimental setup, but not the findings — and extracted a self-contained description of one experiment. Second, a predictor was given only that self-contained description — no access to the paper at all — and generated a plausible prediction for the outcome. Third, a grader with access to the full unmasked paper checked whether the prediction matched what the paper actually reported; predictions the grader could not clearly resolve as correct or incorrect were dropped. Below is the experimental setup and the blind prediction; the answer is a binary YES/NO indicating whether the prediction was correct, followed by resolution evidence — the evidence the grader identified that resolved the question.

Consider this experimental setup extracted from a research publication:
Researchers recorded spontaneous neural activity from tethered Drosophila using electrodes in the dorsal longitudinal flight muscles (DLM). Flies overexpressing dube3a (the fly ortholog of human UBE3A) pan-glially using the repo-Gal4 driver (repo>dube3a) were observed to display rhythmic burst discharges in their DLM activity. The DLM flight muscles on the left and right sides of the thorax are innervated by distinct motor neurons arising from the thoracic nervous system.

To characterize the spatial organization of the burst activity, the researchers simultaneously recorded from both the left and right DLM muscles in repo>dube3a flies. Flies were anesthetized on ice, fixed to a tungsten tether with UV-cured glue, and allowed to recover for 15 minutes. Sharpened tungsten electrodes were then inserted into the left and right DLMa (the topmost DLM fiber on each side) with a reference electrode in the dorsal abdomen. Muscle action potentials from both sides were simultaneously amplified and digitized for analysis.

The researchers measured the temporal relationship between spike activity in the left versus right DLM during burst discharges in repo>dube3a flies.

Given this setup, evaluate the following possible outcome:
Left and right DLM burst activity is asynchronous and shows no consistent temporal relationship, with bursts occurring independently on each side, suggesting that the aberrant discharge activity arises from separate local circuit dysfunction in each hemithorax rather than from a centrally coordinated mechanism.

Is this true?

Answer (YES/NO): NO